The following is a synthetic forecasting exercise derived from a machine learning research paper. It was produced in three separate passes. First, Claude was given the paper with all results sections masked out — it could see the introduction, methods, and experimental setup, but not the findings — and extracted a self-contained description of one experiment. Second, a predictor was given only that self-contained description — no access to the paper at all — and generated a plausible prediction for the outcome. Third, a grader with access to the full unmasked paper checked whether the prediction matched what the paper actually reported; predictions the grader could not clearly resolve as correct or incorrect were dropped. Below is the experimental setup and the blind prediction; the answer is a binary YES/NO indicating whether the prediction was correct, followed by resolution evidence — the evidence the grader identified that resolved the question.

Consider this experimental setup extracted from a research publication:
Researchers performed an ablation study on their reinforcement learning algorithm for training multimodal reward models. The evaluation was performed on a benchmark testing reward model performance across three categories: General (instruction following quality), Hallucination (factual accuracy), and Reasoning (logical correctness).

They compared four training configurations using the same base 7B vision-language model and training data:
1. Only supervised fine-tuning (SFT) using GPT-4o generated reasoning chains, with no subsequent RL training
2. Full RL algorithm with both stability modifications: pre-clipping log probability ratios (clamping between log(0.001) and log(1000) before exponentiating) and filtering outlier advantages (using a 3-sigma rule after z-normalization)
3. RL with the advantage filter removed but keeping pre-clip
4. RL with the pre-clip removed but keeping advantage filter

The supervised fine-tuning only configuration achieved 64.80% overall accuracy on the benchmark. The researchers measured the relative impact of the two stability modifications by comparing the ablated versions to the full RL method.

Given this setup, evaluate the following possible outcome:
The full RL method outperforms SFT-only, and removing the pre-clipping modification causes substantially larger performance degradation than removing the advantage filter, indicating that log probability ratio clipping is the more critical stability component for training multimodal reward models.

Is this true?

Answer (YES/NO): YES